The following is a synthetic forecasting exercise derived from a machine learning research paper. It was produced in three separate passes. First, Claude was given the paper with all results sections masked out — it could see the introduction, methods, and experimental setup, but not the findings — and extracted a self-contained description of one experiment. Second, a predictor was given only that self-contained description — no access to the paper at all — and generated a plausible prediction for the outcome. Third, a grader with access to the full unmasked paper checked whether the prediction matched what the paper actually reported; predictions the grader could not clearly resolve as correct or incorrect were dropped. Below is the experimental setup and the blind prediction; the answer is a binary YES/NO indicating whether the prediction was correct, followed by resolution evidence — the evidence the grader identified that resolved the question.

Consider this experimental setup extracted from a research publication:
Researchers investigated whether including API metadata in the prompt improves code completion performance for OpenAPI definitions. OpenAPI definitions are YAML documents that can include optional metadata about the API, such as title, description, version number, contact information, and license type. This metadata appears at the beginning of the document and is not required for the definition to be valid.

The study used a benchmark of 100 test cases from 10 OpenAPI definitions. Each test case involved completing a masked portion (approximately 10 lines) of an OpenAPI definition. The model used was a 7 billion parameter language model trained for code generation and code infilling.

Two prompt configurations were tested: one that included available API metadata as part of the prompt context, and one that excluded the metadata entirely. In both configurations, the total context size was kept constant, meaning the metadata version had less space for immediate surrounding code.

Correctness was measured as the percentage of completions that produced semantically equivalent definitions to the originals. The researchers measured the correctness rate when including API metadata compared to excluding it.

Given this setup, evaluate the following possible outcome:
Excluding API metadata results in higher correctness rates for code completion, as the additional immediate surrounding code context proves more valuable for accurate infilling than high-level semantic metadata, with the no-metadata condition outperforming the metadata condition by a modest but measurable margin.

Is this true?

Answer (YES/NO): NO